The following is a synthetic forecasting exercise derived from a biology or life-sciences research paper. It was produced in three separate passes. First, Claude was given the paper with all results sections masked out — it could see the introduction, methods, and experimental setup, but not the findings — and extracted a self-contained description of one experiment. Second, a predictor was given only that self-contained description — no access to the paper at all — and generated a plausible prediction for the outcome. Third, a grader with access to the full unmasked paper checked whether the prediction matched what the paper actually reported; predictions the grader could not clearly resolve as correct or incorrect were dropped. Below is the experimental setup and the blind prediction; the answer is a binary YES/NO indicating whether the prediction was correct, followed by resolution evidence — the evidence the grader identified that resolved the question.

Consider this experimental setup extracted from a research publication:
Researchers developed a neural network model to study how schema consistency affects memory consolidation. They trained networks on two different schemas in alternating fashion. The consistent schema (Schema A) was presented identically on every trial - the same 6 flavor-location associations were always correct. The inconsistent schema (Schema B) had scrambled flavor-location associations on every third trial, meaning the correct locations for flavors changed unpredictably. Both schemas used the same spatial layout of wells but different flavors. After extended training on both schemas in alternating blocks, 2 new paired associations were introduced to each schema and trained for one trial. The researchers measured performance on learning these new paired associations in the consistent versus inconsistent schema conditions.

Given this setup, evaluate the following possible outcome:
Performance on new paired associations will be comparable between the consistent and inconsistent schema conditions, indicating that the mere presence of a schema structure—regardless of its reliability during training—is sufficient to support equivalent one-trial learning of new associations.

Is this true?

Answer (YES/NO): NO